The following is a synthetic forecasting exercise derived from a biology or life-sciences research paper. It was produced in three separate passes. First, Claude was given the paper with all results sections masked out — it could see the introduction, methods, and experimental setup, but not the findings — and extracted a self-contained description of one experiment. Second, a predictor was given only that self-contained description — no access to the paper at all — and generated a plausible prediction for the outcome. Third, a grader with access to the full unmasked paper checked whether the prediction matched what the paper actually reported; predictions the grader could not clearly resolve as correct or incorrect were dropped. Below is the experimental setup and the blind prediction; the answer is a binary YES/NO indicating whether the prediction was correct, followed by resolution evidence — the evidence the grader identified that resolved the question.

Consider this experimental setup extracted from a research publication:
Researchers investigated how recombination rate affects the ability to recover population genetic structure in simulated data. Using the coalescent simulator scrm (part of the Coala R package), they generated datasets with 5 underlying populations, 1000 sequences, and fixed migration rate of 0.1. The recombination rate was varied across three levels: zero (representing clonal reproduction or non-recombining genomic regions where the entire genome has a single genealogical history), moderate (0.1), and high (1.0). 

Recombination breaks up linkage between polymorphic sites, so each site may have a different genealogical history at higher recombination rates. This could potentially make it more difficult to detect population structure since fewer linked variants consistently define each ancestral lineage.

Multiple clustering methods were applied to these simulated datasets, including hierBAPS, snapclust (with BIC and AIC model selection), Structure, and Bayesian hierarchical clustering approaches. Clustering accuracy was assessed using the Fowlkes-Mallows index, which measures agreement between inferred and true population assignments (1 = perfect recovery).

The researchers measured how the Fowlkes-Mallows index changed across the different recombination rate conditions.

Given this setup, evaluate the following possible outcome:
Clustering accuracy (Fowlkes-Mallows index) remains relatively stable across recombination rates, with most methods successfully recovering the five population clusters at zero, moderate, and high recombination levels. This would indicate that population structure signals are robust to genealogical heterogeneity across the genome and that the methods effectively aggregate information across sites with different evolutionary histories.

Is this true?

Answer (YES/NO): NO